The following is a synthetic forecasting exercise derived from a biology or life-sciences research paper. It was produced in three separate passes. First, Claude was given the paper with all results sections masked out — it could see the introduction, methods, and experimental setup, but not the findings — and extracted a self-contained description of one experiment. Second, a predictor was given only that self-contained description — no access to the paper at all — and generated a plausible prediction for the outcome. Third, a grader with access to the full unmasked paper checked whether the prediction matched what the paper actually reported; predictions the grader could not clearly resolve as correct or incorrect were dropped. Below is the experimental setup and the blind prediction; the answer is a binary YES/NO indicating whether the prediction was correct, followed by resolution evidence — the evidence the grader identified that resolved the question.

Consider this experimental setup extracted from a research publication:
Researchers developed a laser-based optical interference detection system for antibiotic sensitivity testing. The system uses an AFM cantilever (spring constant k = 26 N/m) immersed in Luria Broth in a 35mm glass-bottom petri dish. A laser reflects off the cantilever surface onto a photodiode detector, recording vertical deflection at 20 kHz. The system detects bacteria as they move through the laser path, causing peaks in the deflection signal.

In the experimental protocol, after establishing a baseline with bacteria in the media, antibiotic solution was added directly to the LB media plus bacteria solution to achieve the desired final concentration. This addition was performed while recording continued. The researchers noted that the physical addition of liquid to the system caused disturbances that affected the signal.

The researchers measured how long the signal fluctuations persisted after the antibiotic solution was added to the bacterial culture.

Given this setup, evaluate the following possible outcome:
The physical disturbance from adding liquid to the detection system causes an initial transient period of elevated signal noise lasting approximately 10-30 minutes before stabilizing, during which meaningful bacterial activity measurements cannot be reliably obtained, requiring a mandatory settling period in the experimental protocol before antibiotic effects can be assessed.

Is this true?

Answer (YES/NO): YES